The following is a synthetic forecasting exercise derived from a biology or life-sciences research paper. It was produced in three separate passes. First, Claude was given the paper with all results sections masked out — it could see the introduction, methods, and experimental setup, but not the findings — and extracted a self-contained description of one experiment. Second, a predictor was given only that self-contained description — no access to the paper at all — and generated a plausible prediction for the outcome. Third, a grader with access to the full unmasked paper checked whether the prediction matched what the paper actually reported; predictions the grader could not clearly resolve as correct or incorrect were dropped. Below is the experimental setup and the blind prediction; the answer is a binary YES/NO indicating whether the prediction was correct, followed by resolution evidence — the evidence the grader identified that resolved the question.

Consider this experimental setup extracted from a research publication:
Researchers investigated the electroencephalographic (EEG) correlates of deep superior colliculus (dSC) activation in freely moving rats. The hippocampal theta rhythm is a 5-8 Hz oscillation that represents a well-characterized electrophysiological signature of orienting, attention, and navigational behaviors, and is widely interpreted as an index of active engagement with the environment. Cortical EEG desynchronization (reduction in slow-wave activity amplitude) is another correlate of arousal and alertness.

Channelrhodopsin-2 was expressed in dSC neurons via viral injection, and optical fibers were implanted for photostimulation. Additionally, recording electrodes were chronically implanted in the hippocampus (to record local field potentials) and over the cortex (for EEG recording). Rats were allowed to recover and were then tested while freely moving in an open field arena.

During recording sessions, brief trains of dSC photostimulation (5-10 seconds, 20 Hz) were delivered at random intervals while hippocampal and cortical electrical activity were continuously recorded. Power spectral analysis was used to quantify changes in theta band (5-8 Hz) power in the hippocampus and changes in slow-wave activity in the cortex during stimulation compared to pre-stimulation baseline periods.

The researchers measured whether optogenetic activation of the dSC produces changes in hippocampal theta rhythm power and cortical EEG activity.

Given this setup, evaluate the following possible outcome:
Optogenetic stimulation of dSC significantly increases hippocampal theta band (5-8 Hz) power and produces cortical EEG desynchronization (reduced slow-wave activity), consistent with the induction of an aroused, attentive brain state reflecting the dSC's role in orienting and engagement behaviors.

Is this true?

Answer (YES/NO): YES